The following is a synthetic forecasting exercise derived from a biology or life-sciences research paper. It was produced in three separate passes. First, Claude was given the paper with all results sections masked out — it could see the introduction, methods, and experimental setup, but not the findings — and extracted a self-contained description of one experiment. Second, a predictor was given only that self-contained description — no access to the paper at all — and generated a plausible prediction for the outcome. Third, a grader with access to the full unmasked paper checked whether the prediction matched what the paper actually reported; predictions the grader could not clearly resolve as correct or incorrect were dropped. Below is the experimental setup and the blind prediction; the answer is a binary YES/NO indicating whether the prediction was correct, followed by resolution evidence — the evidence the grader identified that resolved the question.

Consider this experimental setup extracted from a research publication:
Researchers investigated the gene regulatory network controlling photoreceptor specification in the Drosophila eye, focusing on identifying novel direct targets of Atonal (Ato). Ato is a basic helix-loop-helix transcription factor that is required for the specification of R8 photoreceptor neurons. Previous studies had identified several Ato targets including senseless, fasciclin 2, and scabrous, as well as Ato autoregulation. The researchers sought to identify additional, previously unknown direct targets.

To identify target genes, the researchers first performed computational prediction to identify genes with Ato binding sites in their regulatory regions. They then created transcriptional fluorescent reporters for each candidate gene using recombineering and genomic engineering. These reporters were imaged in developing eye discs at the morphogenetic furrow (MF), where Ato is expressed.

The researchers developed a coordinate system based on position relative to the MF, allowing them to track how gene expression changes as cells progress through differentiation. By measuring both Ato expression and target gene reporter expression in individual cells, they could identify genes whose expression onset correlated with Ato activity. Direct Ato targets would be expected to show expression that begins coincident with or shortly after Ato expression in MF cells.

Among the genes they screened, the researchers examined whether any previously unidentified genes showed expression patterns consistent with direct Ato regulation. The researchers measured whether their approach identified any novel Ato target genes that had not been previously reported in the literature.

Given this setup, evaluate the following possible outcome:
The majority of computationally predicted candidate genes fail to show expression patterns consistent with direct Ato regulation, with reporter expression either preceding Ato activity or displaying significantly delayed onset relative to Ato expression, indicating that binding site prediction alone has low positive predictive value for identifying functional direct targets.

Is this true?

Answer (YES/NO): NO